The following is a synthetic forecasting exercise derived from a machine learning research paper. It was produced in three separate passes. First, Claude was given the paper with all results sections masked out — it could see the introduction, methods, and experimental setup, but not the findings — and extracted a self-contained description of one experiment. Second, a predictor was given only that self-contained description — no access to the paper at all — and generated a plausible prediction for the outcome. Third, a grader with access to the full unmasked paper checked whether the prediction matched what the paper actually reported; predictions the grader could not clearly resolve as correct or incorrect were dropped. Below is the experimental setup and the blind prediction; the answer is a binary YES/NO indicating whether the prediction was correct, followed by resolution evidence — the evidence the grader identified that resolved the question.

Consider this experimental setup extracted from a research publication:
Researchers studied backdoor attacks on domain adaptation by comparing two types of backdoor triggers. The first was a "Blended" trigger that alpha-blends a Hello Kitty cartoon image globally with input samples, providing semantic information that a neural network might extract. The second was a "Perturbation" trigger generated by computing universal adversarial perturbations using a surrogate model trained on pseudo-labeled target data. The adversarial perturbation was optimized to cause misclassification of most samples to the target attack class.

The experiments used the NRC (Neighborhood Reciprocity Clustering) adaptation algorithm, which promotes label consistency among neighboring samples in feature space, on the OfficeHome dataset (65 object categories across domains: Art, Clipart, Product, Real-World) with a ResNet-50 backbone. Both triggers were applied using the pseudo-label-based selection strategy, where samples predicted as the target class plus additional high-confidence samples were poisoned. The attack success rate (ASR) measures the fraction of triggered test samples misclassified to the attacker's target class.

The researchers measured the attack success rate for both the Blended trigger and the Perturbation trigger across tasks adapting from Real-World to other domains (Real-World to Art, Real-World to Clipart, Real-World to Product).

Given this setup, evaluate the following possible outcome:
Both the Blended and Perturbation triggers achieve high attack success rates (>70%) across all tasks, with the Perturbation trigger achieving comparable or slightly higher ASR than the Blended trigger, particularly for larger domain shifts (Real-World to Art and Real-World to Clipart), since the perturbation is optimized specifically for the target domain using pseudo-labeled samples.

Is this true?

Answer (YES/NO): NO